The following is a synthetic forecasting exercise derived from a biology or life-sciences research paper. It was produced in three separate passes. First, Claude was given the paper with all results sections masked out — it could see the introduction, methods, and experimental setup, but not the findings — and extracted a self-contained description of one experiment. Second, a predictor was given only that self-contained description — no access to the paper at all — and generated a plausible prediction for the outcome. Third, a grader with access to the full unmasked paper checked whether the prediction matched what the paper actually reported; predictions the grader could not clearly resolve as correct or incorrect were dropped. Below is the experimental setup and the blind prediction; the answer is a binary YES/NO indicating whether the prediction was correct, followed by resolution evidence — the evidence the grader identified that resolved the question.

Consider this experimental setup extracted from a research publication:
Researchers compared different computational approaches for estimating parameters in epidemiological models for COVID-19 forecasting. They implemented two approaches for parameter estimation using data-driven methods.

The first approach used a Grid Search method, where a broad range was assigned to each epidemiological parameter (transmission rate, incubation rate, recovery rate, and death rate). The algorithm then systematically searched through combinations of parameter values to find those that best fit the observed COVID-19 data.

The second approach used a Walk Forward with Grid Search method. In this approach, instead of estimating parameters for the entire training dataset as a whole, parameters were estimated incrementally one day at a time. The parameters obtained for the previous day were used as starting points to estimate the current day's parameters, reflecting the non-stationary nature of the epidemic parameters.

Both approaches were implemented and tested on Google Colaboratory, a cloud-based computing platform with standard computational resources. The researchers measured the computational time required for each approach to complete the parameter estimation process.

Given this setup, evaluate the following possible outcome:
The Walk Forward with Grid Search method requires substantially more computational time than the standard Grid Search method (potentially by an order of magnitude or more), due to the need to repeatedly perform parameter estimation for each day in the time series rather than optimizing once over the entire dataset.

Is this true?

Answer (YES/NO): NO